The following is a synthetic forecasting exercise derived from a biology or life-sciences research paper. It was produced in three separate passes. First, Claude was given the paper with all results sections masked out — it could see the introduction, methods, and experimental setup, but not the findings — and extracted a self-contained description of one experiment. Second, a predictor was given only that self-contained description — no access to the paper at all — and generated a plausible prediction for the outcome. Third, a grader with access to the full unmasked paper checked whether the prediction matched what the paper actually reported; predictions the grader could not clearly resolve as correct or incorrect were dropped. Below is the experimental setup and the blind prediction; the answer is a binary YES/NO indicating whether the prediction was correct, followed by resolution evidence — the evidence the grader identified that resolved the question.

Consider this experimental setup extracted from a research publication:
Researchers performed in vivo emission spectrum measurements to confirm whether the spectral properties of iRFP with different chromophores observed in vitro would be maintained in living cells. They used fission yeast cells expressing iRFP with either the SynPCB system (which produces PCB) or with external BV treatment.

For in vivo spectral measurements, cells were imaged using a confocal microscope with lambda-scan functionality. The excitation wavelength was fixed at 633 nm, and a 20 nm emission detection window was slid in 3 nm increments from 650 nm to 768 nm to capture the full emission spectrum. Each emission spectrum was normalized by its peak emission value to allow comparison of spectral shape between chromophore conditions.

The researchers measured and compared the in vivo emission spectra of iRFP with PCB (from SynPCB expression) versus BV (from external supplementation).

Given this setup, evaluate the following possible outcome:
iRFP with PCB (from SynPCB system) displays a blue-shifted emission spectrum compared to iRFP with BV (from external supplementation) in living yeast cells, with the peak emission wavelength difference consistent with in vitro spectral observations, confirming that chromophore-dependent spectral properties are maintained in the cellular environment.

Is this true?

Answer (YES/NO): YES